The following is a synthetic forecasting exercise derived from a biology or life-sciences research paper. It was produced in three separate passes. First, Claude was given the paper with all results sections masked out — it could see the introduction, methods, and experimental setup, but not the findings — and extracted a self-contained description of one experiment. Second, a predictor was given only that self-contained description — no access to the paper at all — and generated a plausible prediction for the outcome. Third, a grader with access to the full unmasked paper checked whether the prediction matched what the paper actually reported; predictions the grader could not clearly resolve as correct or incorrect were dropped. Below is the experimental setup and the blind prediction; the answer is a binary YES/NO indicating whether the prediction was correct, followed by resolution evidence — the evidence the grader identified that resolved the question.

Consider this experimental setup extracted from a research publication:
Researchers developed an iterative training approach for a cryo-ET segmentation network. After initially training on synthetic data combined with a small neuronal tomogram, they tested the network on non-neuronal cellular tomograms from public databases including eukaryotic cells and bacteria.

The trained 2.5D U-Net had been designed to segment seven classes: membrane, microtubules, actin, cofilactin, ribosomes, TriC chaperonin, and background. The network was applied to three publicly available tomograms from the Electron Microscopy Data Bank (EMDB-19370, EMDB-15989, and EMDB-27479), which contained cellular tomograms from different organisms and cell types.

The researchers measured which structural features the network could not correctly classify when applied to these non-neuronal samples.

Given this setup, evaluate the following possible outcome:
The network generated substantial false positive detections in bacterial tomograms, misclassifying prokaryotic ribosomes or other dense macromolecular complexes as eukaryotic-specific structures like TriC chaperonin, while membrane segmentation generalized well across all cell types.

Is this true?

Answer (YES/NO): NO